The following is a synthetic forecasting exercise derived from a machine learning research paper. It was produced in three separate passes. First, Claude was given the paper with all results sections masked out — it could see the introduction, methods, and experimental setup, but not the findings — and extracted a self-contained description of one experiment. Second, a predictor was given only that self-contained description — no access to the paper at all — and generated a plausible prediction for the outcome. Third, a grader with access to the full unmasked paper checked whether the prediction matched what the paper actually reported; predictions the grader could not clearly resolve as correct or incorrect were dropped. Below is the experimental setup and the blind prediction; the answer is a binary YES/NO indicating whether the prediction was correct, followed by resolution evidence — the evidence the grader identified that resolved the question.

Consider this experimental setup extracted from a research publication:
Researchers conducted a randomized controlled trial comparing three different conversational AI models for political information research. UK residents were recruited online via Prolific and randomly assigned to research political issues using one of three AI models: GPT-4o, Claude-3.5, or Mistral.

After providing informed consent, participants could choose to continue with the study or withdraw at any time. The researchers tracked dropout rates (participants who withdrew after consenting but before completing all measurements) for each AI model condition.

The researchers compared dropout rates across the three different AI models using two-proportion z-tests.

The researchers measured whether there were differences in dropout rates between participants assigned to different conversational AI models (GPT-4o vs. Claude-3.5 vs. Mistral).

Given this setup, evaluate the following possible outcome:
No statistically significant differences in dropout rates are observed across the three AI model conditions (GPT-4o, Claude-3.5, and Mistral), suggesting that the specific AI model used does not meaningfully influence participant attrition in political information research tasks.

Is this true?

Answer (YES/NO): YES